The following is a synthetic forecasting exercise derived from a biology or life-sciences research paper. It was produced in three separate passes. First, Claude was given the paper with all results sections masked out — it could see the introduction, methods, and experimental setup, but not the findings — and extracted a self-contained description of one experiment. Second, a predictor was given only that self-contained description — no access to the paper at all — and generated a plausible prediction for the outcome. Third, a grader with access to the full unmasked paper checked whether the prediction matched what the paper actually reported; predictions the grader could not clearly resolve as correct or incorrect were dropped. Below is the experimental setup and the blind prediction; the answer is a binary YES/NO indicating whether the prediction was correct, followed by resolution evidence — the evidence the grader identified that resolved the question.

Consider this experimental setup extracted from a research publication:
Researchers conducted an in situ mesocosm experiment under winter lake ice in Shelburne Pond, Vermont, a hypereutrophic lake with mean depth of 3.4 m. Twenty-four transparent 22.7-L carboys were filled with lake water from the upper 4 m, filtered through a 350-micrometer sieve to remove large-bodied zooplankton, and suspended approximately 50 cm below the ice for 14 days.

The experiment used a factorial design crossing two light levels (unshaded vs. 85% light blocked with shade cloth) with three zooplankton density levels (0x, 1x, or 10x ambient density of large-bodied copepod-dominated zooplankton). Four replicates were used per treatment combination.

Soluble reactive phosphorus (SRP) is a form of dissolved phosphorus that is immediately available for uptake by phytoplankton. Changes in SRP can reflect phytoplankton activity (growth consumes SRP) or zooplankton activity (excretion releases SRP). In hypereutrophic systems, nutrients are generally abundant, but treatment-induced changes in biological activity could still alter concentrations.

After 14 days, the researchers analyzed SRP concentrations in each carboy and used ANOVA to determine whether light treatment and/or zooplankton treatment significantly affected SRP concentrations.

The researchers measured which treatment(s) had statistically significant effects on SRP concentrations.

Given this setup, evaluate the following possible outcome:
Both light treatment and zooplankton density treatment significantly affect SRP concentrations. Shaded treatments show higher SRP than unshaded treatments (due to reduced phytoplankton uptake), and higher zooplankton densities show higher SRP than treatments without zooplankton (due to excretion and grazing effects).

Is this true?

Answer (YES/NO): YES